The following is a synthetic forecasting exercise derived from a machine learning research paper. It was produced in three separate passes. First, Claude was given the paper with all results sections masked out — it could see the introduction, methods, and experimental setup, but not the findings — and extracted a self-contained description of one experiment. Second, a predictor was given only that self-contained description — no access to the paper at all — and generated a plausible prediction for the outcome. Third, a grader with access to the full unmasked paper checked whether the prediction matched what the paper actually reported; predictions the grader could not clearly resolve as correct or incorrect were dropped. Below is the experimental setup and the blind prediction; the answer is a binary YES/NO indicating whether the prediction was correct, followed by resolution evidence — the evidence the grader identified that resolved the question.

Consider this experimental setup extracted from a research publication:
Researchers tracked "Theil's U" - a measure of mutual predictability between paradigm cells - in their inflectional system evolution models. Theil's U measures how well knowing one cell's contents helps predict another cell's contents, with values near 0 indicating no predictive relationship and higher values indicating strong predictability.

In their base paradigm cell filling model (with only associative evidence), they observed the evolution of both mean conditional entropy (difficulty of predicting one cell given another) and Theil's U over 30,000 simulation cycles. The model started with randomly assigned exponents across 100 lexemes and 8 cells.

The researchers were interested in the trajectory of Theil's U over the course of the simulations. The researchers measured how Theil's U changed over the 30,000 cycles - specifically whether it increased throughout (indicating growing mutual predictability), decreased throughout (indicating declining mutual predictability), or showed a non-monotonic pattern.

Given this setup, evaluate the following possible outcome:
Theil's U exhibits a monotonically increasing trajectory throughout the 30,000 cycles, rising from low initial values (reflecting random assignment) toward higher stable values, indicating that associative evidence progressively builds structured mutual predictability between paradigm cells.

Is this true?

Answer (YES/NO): NO